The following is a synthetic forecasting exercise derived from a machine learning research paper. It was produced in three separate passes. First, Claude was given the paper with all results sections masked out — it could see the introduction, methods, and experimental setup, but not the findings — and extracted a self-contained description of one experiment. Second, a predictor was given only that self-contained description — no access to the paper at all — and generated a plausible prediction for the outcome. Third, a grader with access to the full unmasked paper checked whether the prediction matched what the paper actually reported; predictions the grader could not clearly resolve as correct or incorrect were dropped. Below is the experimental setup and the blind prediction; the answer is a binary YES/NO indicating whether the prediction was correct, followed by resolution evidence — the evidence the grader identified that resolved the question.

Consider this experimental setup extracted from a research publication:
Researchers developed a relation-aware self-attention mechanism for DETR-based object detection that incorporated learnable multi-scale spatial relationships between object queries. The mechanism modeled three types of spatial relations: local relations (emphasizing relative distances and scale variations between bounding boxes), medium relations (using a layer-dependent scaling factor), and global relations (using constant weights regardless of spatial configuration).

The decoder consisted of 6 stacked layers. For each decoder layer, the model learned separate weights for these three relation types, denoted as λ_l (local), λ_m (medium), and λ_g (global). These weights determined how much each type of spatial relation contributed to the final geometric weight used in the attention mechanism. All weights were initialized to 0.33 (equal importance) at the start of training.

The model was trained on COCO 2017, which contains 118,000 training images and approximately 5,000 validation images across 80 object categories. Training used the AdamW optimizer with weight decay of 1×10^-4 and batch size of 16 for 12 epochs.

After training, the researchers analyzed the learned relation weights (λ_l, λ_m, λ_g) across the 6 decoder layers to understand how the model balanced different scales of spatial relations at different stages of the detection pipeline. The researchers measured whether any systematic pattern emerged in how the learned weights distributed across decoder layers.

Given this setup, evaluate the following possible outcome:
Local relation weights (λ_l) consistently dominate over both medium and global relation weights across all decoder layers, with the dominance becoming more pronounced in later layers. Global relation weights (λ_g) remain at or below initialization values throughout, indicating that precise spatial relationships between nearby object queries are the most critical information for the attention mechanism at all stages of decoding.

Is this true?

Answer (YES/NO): NO